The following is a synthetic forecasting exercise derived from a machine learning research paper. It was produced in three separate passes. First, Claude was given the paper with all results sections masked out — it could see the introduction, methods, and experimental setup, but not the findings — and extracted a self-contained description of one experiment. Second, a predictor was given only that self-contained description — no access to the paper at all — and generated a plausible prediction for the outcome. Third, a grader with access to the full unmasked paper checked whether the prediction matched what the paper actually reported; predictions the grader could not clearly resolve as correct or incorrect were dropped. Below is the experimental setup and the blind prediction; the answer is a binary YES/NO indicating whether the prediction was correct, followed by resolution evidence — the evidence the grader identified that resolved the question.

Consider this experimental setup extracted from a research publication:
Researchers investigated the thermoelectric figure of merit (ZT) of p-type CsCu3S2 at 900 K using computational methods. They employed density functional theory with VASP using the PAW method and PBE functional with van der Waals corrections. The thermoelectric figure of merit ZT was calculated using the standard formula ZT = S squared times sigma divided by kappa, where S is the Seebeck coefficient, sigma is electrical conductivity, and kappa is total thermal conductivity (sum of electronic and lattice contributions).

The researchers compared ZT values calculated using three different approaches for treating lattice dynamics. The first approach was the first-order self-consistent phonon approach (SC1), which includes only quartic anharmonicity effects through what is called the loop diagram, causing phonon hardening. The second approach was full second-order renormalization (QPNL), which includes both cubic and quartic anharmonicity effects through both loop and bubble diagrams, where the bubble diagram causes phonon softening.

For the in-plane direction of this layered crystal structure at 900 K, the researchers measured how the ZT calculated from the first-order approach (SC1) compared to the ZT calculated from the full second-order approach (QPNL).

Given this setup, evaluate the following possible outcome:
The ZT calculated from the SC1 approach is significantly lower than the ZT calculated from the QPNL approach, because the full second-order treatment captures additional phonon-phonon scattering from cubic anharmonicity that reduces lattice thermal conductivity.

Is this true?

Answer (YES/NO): NO